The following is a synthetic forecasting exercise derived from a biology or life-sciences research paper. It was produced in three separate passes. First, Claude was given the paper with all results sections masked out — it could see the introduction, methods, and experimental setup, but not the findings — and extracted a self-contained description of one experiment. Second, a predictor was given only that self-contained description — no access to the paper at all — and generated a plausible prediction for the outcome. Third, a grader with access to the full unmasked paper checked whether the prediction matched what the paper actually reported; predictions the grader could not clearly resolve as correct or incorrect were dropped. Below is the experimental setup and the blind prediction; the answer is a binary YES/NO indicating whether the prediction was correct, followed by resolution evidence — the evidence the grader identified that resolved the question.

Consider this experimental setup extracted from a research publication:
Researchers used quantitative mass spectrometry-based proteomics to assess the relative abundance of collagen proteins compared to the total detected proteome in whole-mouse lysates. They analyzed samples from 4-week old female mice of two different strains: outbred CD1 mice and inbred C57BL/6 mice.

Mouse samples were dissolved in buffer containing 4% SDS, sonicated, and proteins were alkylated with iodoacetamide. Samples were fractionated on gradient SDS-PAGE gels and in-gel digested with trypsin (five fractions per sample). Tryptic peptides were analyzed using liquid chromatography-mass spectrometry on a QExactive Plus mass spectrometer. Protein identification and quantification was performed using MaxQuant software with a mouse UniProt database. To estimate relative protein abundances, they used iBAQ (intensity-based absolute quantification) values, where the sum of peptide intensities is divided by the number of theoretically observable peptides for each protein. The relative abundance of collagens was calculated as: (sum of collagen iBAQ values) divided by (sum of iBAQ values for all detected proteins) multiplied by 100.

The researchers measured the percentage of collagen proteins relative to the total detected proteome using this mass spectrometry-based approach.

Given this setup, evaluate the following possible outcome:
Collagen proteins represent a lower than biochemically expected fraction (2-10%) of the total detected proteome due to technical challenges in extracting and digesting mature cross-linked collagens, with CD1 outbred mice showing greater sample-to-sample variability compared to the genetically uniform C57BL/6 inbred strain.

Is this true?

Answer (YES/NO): NO